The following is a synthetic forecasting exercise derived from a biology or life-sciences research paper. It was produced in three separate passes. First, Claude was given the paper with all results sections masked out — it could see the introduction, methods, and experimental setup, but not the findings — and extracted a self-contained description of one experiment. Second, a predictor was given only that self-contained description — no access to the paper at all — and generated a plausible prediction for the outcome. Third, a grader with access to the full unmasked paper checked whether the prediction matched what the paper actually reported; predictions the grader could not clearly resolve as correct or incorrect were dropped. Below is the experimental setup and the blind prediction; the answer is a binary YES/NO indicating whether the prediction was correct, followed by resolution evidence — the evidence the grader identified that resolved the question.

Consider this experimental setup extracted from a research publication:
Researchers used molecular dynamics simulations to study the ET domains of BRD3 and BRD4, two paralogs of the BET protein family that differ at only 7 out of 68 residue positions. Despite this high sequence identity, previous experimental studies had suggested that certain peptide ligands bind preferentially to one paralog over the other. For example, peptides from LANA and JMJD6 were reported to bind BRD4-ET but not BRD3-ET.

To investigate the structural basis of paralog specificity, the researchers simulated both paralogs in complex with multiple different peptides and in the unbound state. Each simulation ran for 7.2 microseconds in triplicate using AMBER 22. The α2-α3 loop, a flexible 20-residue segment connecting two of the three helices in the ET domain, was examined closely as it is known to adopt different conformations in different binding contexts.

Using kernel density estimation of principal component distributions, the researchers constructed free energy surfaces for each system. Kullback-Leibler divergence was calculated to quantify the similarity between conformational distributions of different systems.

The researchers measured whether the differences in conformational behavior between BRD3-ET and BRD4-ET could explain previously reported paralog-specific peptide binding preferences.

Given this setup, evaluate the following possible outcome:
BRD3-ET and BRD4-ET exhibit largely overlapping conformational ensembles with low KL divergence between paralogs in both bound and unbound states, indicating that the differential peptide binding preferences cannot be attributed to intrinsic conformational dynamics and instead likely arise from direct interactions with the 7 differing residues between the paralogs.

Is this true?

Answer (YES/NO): NO